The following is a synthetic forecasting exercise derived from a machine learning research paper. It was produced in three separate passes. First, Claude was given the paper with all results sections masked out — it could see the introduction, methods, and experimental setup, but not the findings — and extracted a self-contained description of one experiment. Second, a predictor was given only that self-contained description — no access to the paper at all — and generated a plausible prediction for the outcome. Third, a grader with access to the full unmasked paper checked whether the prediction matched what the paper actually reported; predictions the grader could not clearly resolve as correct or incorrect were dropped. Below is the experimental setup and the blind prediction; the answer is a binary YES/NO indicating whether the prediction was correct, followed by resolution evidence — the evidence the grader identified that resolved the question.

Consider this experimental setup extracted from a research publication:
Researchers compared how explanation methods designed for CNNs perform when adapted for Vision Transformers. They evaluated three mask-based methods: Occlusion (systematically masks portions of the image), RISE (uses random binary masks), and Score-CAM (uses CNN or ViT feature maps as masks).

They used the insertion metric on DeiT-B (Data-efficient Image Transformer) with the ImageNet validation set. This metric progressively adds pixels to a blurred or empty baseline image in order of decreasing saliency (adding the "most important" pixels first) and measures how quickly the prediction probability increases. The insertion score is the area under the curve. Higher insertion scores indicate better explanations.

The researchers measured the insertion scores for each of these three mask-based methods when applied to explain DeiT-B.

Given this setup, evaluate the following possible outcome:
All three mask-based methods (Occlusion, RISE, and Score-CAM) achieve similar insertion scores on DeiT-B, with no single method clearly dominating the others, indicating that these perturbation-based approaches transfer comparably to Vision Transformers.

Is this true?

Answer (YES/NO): NO